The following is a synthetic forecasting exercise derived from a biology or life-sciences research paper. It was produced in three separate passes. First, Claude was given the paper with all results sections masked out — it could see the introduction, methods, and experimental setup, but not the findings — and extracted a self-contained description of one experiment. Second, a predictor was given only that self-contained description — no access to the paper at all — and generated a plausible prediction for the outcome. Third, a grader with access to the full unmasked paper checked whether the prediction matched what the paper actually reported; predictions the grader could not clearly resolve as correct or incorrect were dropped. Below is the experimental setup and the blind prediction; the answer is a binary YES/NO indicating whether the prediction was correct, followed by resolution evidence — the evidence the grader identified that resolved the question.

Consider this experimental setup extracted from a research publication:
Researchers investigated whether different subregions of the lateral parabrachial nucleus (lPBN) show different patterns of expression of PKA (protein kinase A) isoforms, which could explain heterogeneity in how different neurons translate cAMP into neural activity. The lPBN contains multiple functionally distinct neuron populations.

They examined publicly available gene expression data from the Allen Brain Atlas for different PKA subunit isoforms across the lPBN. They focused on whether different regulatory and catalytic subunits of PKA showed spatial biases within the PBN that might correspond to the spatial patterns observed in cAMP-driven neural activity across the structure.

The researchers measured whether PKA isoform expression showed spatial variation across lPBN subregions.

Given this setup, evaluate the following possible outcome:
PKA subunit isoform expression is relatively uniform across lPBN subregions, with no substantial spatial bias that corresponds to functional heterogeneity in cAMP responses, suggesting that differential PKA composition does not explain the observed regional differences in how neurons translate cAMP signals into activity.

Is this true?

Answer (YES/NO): NO